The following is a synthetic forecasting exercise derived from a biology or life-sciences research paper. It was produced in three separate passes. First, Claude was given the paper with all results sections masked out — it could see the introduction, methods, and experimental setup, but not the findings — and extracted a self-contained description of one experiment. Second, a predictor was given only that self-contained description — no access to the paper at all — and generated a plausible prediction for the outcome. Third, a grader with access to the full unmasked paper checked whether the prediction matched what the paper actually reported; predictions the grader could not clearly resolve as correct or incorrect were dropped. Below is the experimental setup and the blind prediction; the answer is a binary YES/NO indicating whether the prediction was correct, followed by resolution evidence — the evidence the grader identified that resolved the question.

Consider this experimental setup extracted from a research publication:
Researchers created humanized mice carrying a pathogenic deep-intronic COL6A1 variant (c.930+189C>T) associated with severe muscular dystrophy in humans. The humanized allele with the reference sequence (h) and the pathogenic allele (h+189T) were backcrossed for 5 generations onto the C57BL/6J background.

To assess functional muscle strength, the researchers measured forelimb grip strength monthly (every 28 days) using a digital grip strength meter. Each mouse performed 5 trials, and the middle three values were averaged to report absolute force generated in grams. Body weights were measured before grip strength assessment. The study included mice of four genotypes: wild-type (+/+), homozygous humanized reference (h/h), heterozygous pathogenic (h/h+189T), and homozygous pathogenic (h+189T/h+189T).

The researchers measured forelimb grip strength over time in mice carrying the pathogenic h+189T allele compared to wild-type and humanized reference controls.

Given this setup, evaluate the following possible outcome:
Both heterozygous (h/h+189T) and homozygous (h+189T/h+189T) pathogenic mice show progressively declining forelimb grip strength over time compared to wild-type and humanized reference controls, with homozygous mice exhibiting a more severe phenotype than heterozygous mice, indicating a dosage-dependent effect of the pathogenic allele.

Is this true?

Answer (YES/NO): NO